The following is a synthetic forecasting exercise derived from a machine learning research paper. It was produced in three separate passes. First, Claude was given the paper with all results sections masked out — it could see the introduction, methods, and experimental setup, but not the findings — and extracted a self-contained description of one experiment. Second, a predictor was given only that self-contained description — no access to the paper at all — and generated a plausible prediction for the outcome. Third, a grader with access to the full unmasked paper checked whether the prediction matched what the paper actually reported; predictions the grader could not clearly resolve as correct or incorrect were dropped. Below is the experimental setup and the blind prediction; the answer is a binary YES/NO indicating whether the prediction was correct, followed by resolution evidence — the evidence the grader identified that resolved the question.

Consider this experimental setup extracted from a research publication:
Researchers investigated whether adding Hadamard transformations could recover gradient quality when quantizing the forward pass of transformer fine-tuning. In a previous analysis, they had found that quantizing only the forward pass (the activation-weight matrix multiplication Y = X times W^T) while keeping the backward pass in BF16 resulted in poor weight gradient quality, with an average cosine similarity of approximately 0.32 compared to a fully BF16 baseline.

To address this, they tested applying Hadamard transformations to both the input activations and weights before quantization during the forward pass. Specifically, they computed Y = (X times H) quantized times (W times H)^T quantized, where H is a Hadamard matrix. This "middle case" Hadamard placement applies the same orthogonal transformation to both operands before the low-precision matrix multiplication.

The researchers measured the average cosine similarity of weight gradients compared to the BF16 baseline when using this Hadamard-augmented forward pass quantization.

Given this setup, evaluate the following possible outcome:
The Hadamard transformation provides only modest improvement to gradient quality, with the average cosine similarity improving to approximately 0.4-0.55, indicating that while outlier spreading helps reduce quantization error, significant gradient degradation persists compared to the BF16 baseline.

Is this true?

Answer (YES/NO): NO